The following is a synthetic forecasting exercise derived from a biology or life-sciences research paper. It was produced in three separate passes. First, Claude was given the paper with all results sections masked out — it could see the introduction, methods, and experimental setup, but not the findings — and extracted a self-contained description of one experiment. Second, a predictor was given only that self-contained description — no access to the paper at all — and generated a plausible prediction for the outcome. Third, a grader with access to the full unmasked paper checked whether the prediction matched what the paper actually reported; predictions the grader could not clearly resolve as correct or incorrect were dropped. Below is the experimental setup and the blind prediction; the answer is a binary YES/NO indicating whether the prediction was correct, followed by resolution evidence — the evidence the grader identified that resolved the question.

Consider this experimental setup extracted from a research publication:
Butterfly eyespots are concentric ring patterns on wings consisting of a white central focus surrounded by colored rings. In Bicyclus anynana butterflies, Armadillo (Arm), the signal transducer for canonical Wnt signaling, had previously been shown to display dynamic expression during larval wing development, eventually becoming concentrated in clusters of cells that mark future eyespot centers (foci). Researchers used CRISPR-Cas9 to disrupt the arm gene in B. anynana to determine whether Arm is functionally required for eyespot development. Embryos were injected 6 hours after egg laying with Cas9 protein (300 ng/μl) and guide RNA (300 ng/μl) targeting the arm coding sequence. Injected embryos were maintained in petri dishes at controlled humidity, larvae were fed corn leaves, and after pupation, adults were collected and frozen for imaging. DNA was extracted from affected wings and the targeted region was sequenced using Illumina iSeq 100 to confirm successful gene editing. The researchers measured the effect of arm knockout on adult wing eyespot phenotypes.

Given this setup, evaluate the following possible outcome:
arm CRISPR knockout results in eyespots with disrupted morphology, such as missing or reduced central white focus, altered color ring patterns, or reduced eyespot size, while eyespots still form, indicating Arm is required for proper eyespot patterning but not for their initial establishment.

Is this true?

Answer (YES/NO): NO